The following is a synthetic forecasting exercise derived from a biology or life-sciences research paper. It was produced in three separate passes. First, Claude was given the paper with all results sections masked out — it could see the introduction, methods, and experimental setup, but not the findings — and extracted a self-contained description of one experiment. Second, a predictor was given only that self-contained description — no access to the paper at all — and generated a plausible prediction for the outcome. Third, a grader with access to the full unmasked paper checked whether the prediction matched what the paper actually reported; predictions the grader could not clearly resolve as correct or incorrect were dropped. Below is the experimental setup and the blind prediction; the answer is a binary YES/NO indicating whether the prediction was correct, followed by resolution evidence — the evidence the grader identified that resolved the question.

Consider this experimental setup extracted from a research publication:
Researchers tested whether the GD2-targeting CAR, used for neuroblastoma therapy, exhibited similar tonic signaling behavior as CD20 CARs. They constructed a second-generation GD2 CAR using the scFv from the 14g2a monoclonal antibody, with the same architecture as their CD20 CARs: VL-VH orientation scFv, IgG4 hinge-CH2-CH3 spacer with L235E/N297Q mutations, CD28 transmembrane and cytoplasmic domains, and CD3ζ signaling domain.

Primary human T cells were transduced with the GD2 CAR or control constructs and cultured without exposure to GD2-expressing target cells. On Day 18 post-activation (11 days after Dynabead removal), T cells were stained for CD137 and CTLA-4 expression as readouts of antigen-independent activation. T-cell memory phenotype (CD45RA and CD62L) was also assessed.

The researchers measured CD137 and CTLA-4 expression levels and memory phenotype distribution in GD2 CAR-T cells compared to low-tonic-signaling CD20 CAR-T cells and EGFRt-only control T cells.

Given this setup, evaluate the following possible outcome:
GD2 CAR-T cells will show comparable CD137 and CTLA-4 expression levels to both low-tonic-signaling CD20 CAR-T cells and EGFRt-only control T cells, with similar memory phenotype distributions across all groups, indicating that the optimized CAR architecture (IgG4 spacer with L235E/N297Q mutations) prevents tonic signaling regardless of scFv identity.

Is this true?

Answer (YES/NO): NO